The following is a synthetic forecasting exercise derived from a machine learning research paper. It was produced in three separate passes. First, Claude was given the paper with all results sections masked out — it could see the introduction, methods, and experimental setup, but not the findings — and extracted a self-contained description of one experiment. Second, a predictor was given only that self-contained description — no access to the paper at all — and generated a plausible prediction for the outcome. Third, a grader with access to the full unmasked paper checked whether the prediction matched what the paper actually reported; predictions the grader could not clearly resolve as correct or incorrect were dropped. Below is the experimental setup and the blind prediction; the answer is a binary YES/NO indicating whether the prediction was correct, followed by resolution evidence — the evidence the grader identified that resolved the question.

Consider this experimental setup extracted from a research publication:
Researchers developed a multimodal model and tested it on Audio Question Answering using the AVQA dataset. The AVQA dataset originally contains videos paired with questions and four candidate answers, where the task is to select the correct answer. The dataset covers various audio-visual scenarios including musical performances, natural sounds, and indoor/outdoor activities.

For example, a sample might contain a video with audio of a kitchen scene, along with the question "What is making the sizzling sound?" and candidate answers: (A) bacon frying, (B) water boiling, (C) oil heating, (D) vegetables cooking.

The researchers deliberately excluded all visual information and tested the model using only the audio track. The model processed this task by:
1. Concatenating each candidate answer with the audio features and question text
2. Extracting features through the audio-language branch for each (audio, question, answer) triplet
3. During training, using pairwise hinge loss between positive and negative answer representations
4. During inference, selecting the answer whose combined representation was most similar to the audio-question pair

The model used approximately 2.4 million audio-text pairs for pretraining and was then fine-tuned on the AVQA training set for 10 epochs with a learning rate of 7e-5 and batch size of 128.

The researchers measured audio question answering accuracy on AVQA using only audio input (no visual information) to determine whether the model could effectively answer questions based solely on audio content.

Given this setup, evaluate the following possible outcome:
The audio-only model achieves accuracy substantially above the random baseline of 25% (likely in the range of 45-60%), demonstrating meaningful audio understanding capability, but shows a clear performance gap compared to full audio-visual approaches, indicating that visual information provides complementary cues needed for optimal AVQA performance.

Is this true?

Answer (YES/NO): NO